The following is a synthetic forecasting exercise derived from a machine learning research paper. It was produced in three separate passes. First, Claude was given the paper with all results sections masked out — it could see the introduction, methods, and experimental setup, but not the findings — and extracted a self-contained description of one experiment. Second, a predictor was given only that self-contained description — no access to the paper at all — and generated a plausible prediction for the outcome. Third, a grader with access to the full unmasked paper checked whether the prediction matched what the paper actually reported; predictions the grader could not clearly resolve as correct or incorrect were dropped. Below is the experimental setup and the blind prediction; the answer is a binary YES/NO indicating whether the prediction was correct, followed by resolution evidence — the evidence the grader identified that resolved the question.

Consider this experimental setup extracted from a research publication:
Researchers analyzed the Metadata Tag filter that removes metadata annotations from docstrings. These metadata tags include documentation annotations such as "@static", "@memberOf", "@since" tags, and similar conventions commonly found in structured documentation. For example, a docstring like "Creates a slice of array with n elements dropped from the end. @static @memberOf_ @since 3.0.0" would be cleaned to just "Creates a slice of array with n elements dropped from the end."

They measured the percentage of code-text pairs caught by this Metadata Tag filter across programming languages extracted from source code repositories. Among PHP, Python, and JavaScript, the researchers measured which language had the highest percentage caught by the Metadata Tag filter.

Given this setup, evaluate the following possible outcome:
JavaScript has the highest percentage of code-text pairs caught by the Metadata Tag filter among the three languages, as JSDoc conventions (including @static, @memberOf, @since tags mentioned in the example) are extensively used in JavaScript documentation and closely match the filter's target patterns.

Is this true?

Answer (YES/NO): NO